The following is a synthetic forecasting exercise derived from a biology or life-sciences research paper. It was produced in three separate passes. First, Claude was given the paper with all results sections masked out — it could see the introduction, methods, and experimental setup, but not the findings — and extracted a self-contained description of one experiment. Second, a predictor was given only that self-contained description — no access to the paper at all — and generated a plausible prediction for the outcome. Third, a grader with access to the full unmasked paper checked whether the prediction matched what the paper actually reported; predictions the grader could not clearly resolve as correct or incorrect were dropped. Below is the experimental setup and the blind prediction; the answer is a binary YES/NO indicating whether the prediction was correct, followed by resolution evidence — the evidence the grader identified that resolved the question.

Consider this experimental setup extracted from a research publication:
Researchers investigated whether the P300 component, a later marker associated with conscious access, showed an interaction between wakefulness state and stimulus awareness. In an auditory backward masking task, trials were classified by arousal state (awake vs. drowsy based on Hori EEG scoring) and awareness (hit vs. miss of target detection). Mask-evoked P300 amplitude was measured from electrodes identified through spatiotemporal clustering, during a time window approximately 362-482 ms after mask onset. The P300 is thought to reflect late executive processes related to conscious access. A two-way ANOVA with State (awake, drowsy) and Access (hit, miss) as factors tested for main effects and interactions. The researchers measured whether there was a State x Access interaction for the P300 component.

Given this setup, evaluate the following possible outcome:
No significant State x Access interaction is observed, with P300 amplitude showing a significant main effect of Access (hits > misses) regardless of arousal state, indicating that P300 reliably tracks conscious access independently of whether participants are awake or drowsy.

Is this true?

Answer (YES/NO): NO